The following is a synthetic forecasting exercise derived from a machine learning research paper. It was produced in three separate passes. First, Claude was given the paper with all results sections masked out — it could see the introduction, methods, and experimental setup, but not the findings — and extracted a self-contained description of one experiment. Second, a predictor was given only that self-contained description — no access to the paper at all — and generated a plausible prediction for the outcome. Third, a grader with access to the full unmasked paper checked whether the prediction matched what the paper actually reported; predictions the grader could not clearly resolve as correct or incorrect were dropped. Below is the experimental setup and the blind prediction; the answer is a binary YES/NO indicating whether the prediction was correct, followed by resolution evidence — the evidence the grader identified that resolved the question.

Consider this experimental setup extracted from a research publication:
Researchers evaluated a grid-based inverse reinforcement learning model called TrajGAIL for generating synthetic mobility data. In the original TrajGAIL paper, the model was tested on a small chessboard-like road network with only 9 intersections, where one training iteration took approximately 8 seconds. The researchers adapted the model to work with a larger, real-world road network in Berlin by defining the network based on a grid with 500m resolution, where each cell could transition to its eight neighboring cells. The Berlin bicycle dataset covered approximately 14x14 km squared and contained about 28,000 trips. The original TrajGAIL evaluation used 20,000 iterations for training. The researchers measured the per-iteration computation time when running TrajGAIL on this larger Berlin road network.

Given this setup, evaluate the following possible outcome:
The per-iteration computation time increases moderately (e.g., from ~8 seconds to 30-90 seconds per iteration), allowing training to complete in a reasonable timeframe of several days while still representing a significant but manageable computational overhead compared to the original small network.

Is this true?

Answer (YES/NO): NO